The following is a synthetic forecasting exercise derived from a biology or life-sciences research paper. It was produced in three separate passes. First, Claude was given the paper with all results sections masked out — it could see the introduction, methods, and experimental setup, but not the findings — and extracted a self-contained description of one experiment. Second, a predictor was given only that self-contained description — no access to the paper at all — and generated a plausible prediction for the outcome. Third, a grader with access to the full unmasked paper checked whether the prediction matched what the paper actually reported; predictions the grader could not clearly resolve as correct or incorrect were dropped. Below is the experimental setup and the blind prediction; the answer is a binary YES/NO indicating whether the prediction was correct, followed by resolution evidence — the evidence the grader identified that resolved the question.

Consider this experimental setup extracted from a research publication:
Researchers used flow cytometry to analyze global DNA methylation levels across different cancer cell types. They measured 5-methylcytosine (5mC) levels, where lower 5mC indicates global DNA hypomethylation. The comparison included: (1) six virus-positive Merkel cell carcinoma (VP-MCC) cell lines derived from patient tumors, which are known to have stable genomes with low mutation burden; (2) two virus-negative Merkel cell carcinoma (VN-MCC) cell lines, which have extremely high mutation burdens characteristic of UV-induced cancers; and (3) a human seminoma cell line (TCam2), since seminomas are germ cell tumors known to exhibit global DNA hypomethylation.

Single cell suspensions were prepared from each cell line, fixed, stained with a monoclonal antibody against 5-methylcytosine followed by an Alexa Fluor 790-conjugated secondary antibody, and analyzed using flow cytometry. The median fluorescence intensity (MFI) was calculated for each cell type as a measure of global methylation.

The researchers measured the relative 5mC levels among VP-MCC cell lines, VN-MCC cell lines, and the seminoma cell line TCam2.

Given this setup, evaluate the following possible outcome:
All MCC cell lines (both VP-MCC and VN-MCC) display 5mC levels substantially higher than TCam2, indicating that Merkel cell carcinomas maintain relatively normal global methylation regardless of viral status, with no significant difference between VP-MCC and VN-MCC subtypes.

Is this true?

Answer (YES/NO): NO